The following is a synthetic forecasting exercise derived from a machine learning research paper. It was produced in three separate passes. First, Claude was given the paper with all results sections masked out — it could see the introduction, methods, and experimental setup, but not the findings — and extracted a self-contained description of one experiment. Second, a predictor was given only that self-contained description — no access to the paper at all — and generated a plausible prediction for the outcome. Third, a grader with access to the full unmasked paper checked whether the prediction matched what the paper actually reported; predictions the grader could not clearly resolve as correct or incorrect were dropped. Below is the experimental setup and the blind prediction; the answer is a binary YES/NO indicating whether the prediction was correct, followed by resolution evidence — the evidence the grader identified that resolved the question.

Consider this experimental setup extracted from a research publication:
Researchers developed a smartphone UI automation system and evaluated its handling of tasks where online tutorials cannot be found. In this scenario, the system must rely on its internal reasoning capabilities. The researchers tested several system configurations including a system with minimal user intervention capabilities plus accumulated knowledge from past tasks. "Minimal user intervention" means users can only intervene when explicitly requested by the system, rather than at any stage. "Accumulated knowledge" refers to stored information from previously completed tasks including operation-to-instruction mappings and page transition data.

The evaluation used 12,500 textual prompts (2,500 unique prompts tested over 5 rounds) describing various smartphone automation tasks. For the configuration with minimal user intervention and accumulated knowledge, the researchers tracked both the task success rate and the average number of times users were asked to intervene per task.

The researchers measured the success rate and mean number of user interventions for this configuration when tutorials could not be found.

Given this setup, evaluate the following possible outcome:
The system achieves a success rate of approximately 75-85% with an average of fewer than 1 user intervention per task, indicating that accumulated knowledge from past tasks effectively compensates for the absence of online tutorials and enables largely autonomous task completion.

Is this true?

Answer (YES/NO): YES